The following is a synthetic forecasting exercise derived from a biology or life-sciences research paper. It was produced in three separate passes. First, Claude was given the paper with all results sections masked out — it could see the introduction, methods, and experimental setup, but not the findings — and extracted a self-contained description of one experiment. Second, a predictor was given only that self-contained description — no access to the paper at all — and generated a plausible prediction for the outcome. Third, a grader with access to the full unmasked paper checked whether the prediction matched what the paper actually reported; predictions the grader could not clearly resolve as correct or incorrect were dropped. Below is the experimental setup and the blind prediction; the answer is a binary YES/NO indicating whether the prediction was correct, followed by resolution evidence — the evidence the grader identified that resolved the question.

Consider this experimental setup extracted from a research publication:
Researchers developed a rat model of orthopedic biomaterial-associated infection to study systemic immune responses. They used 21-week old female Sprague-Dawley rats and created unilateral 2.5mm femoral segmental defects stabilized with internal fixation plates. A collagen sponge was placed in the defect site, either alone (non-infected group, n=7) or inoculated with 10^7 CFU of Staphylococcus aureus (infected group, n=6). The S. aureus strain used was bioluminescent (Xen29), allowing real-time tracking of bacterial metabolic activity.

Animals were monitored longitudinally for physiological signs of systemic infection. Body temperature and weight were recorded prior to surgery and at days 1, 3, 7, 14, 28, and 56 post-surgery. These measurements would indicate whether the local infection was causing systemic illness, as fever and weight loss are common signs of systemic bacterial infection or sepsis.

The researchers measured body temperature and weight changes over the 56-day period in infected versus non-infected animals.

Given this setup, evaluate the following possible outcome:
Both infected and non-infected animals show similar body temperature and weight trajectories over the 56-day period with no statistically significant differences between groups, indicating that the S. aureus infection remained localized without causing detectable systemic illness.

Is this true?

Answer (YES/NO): YES